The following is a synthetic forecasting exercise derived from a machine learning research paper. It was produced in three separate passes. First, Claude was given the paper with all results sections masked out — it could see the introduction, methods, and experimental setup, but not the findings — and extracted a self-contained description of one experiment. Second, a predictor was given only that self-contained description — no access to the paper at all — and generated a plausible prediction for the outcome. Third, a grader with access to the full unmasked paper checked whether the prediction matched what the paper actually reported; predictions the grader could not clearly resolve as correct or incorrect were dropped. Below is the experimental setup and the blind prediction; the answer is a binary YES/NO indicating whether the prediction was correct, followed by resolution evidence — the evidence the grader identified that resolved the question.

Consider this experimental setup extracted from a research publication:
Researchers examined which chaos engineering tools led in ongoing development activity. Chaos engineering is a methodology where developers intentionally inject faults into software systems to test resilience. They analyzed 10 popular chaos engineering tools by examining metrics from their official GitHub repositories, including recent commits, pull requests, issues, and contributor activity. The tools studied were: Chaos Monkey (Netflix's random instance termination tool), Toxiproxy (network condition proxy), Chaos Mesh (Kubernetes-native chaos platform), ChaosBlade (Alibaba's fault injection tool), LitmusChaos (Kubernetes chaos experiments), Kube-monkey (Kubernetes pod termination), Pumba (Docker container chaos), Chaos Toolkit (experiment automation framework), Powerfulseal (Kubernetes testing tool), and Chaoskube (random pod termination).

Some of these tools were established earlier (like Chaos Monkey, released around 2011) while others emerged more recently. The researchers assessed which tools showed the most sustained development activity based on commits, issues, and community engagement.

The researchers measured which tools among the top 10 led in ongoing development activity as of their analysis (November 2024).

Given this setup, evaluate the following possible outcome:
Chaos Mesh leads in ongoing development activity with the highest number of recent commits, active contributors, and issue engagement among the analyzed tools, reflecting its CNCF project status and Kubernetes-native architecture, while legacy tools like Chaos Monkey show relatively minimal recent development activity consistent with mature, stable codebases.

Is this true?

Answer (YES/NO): NO